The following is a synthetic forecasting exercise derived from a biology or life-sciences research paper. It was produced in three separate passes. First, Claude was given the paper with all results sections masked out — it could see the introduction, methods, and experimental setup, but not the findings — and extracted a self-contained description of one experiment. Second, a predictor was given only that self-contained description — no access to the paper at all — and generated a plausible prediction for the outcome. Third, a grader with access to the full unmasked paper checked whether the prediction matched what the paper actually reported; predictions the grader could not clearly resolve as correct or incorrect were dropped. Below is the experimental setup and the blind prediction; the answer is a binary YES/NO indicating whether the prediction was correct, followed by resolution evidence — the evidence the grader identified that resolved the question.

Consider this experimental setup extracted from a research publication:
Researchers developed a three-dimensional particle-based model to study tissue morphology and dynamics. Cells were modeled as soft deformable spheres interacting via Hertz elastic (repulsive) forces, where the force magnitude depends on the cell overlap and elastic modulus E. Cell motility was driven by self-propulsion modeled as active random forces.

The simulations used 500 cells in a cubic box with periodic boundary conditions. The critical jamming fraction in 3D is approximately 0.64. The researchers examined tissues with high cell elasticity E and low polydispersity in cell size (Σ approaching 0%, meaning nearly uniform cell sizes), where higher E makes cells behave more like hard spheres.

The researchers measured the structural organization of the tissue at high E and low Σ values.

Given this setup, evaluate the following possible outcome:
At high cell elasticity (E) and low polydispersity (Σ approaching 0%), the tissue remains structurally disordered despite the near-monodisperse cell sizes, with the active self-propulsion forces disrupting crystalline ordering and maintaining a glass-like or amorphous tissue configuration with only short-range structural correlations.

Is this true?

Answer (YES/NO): NO